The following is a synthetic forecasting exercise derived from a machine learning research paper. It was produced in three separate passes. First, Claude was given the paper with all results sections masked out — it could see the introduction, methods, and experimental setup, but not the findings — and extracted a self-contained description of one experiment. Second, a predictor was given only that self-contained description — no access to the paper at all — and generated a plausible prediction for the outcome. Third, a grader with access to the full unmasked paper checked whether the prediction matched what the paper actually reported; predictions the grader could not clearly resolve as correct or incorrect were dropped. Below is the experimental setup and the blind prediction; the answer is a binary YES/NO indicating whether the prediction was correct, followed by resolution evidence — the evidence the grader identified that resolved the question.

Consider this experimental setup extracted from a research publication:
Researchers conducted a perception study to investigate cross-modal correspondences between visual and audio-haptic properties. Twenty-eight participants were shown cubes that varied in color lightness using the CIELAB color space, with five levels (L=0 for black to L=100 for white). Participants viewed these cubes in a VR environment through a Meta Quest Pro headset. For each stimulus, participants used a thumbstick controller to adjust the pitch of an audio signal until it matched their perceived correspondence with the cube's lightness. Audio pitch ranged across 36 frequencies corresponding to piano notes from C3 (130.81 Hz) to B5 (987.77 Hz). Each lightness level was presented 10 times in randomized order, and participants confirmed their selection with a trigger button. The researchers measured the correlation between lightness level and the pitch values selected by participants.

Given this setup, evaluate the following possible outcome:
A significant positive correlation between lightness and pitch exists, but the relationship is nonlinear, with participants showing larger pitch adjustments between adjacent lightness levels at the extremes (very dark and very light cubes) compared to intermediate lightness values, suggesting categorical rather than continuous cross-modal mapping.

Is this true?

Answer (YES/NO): NO